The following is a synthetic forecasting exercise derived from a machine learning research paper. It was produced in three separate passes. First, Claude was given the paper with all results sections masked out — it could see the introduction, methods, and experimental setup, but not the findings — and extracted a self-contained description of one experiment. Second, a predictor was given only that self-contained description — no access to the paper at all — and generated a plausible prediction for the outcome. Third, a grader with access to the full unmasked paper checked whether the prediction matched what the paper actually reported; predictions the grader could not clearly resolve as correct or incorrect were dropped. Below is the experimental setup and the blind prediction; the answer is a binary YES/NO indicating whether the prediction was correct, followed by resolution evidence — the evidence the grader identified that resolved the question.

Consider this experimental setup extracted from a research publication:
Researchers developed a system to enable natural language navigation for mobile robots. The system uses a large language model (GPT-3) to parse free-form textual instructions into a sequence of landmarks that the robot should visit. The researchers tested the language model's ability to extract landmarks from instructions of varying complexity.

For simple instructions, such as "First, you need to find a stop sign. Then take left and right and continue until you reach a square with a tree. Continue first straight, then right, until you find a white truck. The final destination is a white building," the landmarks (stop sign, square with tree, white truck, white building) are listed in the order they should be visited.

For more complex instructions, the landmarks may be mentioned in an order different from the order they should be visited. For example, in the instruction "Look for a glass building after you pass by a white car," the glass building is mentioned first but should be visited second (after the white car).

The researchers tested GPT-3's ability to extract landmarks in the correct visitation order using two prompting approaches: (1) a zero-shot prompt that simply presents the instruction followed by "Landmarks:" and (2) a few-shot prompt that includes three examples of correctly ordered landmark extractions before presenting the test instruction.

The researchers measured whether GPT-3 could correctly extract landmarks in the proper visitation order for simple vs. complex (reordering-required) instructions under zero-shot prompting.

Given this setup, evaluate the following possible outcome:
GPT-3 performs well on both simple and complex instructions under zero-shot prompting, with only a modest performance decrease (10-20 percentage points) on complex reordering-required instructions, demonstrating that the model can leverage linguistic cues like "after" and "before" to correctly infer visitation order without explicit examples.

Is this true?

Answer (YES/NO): NO